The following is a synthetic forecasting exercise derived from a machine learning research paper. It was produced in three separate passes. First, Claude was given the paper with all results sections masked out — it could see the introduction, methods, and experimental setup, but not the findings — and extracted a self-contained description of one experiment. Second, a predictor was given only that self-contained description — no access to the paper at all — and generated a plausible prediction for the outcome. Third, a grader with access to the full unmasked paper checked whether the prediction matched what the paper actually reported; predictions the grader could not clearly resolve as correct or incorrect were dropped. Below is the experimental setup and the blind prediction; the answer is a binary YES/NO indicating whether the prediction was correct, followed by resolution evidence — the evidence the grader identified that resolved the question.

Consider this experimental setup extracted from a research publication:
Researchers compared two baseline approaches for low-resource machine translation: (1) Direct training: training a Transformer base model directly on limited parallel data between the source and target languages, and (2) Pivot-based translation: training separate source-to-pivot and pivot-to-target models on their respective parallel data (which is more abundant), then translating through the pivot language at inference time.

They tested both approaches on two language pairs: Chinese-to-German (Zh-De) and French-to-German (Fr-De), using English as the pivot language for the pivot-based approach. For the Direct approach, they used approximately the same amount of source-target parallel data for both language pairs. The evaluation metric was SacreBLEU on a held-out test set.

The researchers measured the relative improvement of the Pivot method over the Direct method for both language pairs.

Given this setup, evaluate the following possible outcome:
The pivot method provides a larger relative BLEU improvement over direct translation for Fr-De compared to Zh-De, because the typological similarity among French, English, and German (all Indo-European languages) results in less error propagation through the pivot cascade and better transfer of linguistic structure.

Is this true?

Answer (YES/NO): YES